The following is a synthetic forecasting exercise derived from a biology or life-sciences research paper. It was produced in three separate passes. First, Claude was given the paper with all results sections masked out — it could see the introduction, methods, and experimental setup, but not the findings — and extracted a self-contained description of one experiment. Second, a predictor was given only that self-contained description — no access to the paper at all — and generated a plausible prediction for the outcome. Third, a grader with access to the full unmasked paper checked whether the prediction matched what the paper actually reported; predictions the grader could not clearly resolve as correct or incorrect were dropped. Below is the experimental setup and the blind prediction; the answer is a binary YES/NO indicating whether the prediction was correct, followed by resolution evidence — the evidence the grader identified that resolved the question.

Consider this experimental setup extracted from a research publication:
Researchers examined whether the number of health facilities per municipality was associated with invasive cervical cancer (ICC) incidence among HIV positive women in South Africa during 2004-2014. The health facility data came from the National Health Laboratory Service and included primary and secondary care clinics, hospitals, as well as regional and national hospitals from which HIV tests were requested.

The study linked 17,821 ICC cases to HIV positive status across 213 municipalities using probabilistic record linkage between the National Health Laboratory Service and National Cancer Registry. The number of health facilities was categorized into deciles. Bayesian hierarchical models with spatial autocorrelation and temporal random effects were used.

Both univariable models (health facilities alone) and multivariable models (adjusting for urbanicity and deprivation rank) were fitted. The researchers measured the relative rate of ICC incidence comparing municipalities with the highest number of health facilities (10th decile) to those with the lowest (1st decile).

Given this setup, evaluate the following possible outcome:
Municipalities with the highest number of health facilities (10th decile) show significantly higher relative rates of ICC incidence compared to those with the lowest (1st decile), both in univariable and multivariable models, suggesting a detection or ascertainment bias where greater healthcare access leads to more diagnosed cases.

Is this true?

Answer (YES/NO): YES